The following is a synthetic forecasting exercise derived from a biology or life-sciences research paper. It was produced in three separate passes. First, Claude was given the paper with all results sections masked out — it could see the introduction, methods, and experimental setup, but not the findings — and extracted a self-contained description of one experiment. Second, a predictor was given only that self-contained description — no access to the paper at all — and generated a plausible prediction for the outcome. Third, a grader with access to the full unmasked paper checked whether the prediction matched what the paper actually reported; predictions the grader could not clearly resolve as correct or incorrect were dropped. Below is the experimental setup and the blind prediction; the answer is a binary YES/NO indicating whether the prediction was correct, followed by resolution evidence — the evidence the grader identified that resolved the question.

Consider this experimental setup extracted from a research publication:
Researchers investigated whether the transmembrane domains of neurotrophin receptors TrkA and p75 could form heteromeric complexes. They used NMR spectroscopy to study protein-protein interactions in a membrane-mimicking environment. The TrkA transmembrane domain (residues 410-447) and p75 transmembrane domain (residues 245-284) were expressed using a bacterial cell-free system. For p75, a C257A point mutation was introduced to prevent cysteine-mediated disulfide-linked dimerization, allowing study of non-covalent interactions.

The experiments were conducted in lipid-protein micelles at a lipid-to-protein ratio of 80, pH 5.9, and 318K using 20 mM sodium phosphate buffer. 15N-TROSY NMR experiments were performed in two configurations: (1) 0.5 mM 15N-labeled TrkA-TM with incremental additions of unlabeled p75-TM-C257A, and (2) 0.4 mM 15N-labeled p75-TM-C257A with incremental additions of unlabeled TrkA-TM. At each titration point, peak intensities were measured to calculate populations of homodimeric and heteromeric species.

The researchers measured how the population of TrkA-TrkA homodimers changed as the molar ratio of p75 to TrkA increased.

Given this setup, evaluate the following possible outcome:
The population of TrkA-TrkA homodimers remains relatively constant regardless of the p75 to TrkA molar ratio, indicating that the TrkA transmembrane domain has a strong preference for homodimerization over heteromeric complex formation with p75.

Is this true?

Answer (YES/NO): NO